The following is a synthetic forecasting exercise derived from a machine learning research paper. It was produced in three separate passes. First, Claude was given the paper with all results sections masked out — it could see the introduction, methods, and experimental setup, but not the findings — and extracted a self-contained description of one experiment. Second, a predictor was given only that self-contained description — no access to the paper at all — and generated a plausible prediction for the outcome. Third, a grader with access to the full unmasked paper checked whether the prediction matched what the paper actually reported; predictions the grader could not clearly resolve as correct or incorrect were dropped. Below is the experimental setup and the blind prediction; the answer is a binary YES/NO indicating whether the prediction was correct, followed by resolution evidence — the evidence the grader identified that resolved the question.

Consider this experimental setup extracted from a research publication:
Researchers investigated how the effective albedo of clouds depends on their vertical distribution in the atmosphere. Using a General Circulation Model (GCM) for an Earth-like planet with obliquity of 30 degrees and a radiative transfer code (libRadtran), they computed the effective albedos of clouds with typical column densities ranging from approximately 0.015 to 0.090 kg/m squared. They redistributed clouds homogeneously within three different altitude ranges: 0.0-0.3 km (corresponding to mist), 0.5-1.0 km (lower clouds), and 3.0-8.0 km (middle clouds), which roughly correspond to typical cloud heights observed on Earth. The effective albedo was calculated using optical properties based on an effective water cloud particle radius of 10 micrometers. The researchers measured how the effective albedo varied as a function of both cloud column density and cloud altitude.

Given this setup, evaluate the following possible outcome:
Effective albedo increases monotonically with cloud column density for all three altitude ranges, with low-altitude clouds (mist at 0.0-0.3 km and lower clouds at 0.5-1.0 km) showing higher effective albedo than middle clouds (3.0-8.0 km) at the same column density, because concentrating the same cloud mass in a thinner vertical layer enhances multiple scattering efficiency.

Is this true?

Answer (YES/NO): NO